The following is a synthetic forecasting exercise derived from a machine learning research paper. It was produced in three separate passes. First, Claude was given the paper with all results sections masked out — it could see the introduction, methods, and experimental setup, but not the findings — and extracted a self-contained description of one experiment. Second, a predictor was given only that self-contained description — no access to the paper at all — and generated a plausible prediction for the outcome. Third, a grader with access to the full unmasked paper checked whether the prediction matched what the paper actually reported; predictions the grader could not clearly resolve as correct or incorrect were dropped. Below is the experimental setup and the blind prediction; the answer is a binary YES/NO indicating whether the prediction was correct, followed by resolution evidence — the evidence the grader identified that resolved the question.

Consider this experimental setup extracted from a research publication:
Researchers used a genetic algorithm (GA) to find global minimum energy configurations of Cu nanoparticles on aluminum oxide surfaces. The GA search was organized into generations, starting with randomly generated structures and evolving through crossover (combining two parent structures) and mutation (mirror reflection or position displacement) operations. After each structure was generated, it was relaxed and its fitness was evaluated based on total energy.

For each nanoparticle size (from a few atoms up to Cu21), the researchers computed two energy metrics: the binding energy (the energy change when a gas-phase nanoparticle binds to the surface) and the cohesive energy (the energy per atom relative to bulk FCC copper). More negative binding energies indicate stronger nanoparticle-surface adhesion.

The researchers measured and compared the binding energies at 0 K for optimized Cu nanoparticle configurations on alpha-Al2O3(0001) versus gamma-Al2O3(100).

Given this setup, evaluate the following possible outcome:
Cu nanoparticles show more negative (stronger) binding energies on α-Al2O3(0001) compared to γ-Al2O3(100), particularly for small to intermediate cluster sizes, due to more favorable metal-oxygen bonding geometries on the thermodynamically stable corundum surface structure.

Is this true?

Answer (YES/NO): NO